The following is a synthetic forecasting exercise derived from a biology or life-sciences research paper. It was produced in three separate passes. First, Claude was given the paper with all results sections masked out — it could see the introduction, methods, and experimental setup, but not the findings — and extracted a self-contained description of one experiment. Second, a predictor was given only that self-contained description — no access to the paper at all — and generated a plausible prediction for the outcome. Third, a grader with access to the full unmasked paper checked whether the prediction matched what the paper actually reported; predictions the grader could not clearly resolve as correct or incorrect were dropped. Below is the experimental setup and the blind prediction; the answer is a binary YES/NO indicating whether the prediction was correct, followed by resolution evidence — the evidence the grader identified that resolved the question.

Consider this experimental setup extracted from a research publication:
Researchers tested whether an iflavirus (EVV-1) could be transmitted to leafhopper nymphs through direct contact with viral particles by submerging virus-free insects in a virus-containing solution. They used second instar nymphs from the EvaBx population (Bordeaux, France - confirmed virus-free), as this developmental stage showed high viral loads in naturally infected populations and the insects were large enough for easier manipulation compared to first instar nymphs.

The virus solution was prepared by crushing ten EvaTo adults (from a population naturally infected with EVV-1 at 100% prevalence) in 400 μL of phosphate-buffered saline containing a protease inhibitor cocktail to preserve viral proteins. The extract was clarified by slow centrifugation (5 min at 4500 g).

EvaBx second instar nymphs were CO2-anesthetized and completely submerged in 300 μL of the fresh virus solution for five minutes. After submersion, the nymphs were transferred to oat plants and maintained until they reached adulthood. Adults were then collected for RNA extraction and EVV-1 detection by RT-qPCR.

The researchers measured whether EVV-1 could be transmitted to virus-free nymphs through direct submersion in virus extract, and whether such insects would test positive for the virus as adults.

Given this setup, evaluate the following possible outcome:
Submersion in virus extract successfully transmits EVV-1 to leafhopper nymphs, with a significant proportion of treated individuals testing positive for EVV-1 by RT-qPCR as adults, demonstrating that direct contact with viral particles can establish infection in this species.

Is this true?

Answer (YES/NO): YES